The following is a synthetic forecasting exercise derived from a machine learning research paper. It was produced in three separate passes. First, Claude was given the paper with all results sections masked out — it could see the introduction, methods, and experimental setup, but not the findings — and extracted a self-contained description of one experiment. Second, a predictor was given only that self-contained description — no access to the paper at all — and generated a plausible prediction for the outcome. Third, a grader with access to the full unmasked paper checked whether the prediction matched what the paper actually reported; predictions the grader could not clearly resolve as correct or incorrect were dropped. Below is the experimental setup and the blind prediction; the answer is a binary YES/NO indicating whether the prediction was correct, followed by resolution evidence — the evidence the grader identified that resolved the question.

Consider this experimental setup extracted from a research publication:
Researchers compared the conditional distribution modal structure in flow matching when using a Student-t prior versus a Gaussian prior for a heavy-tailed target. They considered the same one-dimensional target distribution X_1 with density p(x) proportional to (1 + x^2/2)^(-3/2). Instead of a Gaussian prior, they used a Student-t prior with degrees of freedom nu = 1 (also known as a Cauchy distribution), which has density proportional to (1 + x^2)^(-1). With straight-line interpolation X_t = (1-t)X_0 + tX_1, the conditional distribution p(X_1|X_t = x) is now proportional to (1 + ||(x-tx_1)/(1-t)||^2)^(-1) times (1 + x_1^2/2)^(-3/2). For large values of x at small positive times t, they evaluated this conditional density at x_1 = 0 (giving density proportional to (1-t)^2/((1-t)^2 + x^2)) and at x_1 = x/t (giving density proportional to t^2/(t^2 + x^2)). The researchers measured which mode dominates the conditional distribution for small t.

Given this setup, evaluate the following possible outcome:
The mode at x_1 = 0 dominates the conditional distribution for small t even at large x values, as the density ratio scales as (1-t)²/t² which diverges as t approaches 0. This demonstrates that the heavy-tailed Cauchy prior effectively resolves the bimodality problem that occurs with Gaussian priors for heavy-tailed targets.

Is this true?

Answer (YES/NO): YES